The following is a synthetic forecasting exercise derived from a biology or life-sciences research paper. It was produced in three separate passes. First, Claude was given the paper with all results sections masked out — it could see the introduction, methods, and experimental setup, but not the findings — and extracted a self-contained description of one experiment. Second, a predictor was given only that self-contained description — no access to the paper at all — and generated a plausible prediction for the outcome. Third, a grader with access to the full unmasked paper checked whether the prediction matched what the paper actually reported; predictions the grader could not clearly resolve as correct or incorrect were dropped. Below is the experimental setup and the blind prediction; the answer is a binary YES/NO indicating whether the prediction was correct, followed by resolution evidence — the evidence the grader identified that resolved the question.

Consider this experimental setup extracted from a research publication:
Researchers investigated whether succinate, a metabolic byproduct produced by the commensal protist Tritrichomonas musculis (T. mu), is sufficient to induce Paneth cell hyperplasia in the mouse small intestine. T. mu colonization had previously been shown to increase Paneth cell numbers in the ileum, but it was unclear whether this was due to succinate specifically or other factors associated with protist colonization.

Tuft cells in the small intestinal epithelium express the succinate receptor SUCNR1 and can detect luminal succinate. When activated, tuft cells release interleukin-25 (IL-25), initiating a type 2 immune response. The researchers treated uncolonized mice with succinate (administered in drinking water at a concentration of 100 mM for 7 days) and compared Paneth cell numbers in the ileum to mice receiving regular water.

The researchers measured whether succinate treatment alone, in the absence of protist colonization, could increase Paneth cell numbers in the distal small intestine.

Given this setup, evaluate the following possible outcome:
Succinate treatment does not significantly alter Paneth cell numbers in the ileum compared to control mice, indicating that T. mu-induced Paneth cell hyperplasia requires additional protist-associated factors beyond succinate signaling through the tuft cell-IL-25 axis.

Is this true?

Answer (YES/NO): NO